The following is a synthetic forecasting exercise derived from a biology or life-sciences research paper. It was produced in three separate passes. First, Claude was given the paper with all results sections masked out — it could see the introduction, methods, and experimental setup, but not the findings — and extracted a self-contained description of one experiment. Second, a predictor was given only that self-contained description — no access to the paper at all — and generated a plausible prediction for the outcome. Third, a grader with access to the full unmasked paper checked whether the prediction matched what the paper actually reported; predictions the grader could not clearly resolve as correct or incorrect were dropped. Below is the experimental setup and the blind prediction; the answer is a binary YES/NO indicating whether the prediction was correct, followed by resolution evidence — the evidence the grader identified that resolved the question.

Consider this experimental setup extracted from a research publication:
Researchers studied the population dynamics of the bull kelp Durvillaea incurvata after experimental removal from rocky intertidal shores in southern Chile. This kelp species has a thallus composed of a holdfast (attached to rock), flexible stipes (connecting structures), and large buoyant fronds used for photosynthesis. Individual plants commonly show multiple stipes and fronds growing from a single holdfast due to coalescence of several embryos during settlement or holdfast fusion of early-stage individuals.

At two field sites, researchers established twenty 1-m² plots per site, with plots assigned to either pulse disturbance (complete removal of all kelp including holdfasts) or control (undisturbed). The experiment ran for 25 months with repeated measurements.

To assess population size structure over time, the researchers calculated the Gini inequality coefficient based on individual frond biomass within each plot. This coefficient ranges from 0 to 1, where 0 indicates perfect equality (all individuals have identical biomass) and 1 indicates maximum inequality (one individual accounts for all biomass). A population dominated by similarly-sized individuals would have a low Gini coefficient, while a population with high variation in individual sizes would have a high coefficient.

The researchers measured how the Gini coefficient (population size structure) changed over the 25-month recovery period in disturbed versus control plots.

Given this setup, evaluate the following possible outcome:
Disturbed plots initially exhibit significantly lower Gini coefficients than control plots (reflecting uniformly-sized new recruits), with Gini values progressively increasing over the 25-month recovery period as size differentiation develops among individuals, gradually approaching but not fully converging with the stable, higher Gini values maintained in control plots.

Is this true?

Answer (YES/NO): NO